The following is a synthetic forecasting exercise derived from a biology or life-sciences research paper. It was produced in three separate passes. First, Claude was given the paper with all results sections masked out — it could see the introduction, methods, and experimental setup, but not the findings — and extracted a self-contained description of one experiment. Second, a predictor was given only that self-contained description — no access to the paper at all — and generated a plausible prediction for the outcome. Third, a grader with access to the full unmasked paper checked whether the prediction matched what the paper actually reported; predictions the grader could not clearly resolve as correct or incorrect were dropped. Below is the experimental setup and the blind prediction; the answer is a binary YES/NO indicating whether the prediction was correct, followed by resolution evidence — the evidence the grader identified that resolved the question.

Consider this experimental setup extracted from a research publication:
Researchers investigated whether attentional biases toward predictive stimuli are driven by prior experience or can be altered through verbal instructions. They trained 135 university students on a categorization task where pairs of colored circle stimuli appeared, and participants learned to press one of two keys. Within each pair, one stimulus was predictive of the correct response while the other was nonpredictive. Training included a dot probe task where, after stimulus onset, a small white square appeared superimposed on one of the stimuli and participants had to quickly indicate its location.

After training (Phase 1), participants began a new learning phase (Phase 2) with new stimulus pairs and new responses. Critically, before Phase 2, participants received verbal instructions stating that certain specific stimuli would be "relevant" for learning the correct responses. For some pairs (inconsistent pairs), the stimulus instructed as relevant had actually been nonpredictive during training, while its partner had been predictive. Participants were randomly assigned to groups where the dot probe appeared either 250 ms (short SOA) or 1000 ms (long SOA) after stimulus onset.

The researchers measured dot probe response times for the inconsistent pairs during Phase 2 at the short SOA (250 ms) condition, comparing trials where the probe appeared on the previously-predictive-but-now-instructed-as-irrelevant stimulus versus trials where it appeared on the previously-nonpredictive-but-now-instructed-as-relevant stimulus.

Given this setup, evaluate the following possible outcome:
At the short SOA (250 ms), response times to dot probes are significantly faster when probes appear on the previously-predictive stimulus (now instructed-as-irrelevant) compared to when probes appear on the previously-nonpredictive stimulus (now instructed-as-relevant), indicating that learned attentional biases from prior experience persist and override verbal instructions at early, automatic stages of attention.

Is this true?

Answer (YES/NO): YES